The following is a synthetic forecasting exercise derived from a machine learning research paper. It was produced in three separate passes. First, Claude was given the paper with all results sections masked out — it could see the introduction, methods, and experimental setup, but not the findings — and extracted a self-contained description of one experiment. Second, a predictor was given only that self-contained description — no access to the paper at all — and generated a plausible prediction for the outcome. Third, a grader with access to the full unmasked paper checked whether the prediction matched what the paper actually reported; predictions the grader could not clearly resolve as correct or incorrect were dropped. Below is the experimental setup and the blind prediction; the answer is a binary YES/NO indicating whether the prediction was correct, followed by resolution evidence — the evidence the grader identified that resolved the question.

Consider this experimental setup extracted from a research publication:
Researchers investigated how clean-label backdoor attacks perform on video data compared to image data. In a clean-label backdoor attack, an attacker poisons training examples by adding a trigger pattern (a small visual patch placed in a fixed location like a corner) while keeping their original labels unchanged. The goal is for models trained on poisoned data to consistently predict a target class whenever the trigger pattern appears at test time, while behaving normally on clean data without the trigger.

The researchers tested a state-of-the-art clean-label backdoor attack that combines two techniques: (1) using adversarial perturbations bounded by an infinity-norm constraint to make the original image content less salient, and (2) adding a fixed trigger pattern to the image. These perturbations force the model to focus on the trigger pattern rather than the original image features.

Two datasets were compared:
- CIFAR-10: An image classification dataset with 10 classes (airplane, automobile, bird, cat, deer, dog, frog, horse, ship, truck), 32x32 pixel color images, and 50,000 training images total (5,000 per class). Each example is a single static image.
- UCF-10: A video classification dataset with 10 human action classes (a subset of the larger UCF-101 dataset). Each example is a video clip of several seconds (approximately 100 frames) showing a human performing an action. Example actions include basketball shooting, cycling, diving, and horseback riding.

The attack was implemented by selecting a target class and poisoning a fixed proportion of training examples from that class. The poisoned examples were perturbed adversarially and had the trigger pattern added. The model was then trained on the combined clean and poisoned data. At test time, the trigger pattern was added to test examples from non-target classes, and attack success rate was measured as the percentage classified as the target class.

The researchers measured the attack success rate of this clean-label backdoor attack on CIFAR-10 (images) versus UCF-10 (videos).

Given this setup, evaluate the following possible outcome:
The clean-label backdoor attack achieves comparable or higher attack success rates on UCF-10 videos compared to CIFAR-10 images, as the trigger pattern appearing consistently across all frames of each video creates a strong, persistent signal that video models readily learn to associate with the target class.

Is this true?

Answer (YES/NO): NO